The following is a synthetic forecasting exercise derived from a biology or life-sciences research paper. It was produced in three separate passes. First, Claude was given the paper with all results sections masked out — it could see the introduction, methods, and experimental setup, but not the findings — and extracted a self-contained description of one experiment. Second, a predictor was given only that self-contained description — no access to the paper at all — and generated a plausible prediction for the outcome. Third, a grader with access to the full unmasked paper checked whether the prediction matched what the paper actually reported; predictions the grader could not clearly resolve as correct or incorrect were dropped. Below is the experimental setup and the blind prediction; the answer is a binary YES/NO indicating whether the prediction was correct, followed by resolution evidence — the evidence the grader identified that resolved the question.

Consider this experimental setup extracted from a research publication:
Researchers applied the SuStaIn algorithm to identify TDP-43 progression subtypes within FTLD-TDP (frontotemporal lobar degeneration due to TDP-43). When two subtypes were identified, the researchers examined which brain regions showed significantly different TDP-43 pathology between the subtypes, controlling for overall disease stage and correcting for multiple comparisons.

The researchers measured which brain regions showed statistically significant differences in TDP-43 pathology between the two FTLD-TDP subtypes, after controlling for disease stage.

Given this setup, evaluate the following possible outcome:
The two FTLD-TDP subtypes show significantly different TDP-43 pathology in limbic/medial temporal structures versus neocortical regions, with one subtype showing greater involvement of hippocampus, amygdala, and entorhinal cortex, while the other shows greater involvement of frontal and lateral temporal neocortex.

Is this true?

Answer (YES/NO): NO